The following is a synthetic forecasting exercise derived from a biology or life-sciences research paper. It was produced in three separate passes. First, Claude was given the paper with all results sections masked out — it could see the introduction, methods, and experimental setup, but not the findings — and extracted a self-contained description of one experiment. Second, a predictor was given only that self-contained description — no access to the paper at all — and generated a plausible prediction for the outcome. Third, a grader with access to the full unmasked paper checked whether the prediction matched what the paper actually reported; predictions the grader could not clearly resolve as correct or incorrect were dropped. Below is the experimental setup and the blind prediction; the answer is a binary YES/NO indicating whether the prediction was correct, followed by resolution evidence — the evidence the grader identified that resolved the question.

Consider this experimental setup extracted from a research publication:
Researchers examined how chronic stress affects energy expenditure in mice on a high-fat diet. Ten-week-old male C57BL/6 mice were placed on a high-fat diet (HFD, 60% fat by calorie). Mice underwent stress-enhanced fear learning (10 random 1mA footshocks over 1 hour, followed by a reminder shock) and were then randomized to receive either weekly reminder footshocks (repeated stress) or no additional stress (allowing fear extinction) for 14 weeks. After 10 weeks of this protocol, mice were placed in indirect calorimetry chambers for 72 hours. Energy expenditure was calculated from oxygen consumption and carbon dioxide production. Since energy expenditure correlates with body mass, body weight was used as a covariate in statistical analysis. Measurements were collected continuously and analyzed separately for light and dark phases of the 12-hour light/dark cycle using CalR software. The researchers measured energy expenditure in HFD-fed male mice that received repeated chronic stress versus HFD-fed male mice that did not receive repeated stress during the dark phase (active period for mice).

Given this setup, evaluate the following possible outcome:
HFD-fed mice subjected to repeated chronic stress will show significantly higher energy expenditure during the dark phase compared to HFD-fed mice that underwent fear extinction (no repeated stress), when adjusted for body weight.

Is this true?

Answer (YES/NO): NO